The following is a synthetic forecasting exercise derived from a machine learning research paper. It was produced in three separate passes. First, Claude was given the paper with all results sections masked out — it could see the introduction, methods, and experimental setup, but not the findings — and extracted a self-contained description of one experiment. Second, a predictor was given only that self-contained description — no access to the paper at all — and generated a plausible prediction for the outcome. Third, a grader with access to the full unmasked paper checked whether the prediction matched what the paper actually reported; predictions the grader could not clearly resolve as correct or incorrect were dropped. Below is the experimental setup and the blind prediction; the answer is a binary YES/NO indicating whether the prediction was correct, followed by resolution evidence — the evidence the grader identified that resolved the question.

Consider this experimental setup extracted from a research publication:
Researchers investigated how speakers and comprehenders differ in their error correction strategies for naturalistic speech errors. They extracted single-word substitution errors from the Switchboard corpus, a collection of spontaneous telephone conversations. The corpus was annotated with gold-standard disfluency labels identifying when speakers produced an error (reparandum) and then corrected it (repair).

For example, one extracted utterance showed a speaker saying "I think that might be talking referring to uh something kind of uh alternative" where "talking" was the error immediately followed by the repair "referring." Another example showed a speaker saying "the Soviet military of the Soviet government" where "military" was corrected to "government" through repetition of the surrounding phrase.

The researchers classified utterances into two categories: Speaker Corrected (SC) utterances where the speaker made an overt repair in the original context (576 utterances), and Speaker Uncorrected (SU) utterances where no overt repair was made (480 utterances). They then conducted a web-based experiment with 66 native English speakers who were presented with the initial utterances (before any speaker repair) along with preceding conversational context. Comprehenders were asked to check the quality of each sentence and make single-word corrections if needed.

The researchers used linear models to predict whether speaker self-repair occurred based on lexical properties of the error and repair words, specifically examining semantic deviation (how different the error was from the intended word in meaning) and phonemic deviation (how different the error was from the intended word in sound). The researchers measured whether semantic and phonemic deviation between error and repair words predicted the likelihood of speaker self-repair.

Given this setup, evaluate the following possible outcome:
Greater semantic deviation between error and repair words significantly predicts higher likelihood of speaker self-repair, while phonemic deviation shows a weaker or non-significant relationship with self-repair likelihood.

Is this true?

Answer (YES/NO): NO